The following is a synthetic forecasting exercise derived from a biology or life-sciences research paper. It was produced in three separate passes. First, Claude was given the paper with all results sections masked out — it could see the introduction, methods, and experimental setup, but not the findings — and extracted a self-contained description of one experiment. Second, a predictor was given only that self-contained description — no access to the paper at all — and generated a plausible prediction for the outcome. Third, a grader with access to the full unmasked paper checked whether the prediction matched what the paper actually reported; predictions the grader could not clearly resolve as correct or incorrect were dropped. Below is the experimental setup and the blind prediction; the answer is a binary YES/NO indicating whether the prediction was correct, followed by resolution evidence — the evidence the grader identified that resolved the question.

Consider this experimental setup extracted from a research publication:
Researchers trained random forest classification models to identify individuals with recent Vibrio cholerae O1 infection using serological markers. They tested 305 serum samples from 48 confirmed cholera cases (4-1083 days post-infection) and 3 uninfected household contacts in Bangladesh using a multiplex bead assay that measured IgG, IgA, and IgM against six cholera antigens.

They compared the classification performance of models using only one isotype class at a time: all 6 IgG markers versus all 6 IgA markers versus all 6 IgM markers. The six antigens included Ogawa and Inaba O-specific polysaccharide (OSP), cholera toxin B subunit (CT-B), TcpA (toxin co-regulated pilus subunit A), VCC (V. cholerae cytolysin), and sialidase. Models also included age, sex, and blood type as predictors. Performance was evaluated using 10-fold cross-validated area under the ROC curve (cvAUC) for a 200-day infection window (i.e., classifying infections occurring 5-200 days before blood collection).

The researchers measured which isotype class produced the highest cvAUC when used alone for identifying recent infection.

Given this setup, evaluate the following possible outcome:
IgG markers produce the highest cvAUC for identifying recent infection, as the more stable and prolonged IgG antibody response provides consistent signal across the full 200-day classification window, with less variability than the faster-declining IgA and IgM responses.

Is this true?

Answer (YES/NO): YES